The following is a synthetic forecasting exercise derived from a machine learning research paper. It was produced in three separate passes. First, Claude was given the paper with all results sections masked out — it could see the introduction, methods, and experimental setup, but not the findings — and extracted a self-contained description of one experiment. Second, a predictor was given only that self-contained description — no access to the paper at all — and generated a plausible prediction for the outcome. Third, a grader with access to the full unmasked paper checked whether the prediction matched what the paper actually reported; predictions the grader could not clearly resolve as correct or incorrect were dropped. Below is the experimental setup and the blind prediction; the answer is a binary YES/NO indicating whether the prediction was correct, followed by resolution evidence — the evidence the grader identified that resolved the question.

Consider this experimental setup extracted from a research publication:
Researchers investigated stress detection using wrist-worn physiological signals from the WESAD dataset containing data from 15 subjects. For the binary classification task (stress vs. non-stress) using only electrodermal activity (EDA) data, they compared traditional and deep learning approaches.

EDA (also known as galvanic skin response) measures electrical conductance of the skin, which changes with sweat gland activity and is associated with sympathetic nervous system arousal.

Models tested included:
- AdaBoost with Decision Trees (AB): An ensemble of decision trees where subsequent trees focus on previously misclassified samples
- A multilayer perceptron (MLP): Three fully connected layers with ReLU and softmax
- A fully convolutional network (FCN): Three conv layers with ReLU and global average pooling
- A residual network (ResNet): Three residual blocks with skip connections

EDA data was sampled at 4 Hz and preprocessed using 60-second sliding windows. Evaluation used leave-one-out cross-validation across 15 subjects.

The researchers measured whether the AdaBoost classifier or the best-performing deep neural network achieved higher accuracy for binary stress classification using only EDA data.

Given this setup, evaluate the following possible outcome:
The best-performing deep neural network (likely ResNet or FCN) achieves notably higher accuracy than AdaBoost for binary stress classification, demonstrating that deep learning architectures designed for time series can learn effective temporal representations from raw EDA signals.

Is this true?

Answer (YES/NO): NO